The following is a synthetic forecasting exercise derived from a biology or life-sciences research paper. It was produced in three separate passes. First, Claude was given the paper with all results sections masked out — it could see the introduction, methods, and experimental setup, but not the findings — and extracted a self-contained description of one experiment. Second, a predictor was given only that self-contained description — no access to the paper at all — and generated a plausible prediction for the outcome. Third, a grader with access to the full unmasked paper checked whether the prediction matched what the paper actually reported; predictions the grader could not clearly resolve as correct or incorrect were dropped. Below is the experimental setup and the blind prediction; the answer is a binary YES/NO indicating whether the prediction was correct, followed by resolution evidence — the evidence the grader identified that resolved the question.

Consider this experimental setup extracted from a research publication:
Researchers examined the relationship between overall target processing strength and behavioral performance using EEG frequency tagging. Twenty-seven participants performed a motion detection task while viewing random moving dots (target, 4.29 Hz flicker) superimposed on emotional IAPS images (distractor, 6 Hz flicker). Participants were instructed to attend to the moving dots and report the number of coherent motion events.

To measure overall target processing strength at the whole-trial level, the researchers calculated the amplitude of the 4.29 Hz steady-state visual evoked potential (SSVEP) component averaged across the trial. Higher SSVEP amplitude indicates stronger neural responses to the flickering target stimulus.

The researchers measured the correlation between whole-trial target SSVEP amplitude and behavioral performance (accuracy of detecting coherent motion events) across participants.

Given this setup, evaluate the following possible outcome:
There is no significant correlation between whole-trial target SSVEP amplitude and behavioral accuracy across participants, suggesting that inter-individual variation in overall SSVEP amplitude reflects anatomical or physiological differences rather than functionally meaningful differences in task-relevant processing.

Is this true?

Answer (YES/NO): YES